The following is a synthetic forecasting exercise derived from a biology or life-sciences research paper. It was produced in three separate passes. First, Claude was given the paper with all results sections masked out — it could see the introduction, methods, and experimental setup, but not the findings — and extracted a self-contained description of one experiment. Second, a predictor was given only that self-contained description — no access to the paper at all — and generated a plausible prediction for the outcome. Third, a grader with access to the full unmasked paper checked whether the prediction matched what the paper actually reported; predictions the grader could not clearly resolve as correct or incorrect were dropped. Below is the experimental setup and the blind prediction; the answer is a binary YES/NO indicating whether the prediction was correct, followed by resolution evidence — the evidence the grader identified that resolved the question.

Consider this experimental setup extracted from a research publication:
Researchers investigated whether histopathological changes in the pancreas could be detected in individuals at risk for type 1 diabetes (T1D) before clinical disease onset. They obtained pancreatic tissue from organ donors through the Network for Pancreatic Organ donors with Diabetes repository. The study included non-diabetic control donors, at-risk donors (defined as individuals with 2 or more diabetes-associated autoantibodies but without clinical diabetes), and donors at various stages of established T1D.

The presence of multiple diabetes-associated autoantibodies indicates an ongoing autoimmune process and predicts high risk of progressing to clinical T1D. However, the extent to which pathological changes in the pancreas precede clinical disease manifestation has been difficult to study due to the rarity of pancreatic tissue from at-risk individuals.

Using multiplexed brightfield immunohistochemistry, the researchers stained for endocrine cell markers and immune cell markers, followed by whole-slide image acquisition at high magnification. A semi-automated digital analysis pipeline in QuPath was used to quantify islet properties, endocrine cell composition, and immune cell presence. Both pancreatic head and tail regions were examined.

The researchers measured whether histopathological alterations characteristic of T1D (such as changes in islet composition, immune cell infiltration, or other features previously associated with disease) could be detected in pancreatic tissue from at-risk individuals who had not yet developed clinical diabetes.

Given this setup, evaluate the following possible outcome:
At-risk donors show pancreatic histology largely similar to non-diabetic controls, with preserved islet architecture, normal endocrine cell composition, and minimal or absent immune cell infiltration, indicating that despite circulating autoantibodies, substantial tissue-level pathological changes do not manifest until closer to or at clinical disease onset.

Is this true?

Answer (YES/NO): NO